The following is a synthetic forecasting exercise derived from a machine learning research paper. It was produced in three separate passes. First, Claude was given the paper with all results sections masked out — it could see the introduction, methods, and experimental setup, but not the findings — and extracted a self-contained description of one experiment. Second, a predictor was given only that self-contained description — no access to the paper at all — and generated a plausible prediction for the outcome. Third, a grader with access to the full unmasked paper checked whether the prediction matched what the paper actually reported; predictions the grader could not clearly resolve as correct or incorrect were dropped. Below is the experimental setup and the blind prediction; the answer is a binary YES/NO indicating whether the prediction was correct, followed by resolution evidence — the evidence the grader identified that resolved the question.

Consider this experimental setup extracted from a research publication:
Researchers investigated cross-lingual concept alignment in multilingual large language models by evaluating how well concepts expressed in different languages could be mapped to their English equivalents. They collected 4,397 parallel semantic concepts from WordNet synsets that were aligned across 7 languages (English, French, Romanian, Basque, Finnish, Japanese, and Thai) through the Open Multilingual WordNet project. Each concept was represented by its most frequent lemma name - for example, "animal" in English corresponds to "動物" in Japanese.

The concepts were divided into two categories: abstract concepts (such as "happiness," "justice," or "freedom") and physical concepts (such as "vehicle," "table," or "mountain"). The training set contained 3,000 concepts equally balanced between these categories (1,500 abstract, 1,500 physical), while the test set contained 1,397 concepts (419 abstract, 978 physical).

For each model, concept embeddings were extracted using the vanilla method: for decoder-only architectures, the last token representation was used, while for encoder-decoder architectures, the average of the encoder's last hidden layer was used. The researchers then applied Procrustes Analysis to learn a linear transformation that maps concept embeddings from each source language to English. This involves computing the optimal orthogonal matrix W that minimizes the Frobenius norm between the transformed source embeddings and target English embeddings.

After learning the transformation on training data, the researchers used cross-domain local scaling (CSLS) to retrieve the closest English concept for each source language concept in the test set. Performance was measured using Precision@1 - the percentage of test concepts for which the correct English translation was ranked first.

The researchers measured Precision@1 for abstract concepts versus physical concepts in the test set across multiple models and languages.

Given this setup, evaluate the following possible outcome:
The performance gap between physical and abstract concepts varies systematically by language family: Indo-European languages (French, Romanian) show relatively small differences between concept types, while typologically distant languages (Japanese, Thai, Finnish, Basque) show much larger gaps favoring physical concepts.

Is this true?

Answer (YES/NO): NO